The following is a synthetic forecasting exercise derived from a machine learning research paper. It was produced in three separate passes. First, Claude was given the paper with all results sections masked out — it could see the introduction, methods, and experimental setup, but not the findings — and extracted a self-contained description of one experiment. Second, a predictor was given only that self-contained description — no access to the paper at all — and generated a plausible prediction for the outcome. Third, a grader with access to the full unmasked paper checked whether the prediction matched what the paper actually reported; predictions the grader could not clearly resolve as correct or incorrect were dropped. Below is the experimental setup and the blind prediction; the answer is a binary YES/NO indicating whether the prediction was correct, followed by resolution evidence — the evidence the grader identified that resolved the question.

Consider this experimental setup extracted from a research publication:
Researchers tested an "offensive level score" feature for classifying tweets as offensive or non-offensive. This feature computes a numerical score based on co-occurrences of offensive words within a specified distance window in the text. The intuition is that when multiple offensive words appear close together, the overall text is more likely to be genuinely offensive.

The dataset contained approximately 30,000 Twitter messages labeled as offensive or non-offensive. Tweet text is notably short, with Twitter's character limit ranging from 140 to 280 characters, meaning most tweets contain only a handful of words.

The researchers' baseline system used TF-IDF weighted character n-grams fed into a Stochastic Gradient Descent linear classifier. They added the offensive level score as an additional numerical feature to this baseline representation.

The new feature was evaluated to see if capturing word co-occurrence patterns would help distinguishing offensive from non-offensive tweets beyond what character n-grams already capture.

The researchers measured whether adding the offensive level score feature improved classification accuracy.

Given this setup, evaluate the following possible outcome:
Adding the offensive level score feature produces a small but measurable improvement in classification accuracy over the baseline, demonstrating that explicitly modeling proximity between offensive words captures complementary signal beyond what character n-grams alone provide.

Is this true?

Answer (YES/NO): NO